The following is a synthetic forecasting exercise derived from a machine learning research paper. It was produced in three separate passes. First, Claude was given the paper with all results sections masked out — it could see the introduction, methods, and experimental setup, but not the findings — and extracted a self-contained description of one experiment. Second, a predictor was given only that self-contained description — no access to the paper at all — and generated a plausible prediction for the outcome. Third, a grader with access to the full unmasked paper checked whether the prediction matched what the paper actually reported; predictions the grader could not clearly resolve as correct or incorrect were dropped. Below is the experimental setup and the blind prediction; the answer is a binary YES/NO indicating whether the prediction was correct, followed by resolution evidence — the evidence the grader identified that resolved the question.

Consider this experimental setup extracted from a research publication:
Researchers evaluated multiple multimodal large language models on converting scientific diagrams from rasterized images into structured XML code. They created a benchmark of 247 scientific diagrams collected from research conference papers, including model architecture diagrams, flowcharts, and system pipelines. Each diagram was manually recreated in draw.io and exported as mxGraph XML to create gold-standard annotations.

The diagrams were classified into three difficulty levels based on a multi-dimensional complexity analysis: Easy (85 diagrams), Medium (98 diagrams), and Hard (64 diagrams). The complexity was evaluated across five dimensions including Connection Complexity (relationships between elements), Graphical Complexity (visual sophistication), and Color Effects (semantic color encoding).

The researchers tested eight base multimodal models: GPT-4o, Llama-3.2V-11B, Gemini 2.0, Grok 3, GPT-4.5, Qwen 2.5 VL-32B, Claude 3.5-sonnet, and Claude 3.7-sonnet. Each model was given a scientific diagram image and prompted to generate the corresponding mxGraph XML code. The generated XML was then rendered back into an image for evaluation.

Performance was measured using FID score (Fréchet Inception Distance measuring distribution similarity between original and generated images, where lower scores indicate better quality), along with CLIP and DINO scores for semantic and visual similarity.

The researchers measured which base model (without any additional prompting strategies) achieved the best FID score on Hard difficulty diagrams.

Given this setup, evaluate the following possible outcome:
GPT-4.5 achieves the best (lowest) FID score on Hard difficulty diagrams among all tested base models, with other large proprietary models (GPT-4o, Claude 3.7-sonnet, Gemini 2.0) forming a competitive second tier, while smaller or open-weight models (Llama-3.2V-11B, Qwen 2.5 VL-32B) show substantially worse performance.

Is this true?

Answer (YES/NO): NO